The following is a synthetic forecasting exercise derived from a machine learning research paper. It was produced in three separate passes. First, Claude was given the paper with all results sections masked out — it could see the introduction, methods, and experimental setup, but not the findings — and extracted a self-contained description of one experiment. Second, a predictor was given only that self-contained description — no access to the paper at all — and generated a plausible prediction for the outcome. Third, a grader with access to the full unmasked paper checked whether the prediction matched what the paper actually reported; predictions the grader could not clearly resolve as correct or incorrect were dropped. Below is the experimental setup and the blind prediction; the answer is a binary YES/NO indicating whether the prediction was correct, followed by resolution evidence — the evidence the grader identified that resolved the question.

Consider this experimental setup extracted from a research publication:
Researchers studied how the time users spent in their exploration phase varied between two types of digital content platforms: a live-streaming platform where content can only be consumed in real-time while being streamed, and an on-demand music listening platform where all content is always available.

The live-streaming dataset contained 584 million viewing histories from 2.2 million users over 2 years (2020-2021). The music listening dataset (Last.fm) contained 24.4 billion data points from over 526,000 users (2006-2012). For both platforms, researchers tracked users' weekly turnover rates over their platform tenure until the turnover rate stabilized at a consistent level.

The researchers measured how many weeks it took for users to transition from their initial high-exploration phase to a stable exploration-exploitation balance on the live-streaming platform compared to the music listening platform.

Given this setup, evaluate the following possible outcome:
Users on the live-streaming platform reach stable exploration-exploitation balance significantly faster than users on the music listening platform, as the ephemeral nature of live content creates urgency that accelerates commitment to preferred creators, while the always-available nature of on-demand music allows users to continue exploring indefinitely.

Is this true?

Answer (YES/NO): NO